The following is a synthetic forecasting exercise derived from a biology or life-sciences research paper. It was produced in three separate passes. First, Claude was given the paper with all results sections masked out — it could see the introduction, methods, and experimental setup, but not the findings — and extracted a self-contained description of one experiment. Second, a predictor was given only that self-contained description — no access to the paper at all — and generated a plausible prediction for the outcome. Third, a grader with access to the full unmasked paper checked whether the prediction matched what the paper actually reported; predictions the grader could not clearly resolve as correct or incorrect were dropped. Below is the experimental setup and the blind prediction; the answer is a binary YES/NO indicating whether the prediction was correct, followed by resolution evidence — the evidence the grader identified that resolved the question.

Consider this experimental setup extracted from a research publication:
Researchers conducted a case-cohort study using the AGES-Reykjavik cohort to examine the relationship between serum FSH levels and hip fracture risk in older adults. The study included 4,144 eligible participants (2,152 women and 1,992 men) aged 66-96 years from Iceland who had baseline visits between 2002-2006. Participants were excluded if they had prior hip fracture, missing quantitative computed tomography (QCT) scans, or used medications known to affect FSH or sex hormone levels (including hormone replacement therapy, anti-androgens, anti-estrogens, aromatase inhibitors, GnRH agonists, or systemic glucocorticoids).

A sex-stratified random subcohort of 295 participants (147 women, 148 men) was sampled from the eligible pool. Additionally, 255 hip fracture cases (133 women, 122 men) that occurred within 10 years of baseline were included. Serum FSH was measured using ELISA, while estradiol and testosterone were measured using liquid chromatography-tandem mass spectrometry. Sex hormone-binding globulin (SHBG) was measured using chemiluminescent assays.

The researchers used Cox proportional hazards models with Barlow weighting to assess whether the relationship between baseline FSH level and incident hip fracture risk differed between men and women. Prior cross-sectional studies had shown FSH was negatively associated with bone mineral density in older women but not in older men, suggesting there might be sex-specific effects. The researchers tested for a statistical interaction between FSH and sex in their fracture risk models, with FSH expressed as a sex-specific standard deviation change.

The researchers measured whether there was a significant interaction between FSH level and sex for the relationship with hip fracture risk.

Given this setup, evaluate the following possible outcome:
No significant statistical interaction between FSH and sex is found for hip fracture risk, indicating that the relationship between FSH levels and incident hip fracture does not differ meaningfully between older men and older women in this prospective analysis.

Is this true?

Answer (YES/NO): YES